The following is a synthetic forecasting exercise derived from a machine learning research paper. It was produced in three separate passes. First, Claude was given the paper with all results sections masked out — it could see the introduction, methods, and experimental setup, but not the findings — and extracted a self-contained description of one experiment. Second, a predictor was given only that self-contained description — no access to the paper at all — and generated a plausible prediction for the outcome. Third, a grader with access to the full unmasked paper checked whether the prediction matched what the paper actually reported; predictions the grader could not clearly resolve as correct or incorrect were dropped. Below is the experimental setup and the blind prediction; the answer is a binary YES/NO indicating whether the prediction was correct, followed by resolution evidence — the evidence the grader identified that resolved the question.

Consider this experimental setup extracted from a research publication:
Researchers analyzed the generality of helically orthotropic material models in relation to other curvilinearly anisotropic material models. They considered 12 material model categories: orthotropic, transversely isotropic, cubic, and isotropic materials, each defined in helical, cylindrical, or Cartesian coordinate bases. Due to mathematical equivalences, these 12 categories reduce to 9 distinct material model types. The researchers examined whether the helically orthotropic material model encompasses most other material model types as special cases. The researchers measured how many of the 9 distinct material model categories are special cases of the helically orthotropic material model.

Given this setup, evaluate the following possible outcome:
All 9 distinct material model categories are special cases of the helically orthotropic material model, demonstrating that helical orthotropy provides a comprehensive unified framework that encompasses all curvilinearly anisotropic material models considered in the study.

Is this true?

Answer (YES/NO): NO